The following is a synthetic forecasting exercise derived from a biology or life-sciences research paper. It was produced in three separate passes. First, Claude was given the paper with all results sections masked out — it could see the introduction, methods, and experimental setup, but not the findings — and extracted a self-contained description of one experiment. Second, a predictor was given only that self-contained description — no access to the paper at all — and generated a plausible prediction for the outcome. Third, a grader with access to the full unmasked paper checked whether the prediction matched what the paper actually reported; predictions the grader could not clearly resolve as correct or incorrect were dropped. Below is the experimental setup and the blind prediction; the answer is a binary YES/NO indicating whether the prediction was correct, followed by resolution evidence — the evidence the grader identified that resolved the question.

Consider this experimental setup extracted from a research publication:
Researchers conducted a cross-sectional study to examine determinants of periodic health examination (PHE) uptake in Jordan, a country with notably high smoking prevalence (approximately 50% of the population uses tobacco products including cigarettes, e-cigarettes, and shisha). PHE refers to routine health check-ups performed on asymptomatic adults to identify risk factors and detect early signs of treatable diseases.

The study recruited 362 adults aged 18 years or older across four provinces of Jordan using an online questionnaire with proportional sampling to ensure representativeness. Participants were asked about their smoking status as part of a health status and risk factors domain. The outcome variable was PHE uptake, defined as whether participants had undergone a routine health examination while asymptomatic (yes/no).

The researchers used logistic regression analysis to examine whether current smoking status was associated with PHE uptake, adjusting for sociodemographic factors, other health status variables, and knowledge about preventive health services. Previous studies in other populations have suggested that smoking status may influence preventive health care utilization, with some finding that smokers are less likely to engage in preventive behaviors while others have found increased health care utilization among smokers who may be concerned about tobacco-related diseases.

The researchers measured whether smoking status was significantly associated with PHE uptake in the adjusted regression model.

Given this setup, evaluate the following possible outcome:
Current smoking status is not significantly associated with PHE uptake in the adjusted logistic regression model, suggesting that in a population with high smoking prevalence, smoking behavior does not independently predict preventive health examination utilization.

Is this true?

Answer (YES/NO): YES